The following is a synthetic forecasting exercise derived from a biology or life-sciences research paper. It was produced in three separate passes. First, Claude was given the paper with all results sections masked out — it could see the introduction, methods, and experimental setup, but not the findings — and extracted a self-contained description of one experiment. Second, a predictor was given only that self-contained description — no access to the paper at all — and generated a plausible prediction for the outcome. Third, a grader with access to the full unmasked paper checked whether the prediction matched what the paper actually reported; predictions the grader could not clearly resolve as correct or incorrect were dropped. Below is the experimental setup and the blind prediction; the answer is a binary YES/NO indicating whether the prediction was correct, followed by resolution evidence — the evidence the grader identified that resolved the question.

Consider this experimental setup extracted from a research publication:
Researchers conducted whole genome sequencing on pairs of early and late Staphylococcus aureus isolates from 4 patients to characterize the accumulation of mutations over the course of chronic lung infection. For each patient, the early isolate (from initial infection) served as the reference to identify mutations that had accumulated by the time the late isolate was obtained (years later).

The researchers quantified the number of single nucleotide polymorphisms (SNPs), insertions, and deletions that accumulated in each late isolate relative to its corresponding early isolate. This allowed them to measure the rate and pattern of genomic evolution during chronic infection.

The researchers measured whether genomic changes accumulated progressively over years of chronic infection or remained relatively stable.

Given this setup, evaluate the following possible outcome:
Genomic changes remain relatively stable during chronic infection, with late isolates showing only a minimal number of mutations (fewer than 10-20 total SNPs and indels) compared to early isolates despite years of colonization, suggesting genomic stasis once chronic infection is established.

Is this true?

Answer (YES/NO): NO